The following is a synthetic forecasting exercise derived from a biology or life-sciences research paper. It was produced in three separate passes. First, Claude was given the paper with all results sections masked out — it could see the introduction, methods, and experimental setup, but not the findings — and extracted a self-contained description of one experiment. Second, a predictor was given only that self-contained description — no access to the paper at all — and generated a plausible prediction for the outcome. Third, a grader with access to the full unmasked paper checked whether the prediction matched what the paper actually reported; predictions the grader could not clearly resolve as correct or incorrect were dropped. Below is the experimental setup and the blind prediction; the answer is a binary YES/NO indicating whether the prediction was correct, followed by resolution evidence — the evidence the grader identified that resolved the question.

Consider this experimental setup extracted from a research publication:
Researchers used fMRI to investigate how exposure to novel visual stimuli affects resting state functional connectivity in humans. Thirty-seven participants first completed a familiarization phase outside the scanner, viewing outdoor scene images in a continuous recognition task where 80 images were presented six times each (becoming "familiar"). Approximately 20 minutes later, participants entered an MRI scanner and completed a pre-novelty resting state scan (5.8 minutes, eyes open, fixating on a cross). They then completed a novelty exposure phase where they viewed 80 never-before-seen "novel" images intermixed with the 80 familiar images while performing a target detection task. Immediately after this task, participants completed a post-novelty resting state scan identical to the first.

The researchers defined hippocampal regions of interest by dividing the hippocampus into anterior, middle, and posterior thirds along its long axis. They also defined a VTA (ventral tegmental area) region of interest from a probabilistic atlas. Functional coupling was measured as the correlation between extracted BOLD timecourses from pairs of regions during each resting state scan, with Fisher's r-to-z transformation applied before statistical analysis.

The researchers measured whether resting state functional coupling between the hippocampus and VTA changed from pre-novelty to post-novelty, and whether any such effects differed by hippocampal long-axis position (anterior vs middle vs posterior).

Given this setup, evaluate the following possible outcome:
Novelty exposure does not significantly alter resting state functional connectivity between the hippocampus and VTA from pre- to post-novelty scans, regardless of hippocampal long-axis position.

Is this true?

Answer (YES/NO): NO